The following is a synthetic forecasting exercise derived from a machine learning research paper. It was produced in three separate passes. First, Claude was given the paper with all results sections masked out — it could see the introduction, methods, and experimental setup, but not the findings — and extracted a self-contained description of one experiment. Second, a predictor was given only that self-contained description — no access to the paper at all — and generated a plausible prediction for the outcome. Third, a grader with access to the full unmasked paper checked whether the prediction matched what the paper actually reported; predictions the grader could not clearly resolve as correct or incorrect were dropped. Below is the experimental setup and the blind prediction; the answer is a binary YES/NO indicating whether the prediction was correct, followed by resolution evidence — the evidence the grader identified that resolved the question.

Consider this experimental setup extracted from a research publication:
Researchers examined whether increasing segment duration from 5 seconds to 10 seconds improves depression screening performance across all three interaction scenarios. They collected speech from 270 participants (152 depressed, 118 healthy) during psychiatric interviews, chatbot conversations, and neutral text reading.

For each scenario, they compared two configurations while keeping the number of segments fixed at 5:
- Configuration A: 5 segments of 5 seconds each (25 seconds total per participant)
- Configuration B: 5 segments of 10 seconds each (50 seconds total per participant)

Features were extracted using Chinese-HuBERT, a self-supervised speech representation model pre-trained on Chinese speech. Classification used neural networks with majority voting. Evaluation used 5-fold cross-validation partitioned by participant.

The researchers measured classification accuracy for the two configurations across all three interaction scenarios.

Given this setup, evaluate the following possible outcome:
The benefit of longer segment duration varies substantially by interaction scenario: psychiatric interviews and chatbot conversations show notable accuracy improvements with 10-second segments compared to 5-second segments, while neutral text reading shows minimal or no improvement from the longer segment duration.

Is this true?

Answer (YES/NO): NO